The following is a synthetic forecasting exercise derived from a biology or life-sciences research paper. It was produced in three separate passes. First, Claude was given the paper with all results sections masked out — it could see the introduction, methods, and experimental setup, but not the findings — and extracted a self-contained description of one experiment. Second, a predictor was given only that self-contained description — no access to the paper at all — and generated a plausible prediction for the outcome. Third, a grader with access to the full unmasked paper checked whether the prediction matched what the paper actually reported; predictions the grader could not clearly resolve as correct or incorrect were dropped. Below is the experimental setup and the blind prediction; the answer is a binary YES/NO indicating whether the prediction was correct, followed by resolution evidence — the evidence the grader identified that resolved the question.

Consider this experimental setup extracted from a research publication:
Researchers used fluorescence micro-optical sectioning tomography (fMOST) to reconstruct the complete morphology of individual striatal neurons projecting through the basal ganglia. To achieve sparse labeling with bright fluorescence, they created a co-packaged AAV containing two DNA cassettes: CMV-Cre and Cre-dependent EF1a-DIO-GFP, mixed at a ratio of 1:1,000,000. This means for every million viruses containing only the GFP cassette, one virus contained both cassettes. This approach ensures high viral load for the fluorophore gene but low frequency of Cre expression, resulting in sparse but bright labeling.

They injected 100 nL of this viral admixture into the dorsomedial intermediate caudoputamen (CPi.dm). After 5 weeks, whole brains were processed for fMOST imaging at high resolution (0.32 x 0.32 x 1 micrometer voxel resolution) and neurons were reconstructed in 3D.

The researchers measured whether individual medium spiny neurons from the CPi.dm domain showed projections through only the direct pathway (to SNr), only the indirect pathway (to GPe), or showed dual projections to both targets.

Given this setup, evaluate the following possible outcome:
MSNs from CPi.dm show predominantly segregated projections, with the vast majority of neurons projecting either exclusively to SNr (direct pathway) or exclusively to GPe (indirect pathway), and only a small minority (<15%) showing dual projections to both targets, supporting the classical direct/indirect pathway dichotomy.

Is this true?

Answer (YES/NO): NO